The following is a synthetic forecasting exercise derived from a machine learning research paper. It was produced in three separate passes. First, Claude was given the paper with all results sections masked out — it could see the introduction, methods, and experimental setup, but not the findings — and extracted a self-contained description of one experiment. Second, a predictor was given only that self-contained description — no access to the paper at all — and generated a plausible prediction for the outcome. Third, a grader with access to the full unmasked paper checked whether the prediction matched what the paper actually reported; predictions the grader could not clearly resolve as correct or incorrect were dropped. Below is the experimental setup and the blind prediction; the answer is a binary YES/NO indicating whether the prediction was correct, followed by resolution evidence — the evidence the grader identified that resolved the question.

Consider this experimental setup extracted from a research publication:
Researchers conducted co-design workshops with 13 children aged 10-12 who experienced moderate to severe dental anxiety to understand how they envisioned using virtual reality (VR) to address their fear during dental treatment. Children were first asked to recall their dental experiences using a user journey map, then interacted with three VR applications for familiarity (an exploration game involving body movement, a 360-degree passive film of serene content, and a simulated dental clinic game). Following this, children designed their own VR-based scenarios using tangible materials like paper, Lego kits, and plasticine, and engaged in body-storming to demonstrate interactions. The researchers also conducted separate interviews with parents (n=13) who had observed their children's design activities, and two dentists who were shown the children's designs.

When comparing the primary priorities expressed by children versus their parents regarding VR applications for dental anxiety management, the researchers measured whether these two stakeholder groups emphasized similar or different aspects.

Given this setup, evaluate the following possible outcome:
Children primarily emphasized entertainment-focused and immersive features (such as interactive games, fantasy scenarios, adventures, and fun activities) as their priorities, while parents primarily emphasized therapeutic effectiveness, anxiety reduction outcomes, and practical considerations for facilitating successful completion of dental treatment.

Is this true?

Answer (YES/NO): NO